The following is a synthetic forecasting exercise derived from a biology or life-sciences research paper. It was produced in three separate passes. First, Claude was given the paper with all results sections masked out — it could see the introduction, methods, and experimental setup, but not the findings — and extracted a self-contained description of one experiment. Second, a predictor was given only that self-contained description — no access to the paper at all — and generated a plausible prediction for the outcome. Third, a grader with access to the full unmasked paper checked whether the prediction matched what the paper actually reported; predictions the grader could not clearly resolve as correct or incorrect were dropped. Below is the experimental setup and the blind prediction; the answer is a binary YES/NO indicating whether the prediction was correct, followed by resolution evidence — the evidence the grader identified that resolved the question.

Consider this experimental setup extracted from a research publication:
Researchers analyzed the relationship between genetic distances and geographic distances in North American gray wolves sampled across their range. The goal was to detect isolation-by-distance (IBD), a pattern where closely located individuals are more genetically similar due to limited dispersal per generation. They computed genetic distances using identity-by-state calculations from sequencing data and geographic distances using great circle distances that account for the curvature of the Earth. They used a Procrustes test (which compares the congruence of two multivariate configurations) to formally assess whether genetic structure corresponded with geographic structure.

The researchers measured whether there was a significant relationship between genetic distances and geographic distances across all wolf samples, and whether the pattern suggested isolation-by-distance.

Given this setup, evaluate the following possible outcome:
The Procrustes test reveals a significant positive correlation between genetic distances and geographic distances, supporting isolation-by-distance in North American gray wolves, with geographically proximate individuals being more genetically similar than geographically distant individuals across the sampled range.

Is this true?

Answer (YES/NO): YES